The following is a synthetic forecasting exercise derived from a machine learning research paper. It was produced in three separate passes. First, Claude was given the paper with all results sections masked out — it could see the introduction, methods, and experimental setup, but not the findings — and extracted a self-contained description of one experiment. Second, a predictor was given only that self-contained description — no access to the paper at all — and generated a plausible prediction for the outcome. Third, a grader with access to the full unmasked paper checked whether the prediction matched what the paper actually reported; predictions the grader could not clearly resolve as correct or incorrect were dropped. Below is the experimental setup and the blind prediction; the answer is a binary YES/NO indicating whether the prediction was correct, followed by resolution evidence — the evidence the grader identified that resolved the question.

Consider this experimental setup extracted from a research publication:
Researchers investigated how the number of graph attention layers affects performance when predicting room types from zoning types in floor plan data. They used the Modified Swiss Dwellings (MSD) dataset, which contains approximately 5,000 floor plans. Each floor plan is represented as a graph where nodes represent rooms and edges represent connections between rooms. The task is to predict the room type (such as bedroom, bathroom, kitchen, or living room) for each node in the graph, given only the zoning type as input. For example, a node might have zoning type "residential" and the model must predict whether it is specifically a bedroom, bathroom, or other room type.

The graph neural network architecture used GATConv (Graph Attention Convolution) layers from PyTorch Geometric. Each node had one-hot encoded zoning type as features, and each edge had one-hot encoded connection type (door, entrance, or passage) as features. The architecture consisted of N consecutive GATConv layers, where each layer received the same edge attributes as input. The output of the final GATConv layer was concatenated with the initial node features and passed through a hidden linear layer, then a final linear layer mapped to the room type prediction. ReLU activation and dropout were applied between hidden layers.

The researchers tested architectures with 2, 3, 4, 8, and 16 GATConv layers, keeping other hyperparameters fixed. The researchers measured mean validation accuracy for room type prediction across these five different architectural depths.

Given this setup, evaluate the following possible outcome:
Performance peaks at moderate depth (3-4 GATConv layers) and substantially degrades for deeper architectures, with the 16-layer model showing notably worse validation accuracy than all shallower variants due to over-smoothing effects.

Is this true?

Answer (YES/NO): NO